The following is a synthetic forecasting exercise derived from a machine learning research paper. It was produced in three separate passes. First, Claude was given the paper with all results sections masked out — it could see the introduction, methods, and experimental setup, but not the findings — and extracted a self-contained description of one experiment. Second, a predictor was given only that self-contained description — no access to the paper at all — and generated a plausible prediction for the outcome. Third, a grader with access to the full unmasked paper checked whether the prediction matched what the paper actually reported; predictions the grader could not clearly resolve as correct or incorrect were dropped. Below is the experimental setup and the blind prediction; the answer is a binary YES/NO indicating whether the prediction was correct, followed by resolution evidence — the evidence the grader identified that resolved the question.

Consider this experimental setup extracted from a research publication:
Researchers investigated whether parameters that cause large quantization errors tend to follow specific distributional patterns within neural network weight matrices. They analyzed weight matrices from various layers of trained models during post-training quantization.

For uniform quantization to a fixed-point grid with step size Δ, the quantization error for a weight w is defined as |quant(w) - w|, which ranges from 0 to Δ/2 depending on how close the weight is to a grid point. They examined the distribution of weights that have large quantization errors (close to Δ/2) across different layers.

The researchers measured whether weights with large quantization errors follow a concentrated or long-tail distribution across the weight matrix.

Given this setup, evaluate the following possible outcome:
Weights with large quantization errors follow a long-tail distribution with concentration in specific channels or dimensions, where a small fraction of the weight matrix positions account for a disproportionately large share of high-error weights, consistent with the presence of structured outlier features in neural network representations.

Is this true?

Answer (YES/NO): YES